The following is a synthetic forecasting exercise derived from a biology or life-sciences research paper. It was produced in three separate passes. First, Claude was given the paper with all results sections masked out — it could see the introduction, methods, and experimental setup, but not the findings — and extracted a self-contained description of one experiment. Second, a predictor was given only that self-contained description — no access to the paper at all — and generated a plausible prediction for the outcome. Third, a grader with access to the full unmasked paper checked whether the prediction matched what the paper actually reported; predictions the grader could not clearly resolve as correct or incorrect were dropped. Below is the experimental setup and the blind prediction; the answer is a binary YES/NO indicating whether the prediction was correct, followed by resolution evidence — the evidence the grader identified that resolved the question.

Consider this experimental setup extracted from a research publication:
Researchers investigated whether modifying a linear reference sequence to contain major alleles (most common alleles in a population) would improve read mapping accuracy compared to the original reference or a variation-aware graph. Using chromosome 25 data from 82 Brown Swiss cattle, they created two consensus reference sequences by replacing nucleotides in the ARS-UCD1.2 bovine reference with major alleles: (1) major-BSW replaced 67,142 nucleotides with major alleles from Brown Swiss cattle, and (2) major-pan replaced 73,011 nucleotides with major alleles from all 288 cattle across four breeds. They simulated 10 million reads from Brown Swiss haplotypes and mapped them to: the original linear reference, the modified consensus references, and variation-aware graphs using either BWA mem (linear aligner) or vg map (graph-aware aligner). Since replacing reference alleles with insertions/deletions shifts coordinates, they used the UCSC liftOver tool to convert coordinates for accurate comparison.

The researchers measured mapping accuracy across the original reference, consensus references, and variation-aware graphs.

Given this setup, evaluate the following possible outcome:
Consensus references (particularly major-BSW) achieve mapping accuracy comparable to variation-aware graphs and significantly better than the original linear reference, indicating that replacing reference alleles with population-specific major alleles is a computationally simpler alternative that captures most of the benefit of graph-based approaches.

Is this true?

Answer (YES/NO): NO